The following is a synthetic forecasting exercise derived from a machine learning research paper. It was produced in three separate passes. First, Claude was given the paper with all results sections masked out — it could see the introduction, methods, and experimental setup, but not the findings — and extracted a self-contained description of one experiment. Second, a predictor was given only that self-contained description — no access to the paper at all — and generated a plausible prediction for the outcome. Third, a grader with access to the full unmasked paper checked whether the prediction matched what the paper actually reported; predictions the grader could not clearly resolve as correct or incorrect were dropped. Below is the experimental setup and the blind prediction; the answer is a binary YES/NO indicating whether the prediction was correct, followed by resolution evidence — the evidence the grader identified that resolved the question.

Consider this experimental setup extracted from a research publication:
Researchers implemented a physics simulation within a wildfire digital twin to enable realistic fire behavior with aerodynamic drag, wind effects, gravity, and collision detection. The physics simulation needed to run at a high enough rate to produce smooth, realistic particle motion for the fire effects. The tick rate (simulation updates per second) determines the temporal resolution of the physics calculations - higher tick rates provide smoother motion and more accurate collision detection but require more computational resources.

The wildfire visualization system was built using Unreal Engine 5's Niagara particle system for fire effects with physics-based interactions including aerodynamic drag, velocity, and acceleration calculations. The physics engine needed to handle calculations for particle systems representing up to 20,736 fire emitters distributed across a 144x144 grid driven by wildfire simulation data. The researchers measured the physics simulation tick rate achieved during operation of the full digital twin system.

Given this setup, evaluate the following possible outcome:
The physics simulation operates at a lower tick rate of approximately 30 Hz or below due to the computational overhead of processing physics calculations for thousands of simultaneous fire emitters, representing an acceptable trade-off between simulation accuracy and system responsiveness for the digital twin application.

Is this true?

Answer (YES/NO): NO